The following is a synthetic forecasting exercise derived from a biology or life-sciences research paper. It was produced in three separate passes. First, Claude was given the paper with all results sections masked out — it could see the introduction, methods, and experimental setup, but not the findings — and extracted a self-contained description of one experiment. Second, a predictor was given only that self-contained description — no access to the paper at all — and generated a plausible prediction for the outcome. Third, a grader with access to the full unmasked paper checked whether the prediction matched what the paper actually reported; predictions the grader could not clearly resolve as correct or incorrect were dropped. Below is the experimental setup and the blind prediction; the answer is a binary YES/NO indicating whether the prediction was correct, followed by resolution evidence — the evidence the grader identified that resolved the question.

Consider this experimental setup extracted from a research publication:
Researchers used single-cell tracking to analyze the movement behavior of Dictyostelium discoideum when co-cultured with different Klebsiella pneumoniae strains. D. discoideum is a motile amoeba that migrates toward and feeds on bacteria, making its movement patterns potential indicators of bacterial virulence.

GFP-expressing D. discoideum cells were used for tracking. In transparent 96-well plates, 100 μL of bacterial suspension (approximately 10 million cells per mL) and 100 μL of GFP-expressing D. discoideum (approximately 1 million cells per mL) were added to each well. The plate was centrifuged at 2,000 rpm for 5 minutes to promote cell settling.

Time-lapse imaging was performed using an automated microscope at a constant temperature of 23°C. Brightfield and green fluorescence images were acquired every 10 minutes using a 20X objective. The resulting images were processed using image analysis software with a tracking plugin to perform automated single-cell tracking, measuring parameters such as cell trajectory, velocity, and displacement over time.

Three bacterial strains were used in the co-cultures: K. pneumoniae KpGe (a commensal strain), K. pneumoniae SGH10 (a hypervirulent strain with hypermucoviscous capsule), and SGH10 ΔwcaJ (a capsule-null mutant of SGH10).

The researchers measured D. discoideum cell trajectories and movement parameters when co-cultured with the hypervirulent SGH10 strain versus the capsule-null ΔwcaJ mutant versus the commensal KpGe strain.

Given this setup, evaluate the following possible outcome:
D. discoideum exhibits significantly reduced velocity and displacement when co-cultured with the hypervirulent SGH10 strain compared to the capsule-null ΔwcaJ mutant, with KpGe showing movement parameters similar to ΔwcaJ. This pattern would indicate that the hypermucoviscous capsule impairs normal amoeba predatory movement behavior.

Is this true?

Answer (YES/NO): YES